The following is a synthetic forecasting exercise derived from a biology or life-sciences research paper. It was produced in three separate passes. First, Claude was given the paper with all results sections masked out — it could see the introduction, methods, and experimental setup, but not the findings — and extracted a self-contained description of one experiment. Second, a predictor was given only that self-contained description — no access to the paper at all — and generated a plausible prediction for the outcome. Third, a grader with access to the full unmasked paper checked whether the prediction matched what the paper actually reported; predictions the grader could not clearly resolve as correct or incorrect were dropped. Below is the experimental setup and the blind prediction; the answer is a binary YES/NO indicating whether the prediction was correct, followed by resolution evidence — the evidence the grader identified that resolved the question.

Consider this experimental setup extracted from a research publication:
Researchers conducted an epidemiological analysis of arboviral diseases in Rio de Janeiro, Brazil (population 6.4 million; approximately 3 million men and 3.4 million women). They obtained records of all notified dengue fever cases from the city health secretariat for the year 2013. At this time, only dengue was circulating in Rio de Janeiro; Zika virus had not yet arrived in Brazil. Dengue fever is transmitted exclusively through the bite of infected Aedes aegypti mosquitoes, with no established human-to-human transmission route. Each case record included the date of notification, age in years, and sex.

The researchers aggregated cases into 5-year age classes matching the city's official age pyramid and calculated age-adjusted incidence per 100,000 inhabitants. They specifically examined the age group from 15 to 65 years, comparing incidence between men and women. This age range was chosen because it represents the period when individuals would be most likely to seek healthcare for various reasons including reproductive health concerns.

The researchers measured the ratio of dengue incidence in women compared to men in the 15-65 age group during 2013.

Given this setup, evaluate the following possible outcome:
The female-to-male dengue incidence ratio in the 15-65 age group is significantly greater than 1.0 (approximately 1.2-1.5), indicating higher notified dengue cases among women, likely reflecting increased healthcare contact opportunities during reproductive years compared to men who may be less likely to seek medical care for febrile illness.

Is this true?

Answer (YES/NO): NO